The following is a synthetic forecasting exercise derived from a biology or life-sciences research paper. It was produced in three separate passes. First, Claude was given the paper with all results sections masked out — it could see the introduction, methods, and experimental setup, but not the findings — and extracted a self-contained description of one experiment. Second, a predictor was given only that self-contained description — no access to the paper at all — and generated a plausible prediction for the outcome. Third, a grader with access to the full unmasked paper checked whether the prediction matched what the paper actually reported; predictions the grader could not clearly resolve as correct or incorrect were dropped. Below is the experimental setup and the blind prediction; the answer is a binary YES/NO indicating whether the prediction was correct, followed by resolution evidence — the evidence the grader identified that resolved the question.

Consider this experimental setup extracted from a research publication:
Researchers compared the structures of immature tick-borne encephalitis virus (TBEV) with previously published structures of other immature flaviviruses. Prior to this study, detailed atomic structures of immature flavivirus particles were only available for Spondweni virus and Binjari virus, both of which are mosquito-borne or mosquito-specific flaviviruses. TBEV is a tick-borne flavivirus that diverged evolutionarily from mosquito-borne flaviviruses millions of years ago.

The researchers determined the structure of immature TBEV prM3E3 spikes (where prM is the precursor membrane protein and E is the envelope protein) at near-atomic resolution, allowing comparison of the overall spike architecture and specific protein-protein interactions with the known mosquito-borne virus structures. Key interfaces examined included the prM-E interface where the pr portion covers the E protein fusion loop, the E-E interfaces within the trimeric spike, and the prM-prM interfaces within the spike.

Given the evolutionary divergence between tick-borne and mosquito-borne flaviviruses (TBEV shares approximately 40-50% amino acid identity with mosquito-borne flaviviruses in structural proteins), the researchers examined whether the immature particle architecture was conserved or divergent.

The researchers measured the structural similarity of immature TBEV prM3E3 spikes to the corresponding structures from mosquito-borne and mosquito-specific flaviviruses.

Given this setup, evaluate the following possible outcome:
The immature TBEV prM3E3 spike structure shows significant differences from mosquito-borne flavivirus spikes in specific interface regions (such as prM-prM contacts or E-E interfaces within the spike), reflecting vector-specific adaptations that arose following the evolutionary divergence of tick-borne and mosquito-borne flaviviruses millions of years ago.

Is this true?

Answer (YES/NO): NO